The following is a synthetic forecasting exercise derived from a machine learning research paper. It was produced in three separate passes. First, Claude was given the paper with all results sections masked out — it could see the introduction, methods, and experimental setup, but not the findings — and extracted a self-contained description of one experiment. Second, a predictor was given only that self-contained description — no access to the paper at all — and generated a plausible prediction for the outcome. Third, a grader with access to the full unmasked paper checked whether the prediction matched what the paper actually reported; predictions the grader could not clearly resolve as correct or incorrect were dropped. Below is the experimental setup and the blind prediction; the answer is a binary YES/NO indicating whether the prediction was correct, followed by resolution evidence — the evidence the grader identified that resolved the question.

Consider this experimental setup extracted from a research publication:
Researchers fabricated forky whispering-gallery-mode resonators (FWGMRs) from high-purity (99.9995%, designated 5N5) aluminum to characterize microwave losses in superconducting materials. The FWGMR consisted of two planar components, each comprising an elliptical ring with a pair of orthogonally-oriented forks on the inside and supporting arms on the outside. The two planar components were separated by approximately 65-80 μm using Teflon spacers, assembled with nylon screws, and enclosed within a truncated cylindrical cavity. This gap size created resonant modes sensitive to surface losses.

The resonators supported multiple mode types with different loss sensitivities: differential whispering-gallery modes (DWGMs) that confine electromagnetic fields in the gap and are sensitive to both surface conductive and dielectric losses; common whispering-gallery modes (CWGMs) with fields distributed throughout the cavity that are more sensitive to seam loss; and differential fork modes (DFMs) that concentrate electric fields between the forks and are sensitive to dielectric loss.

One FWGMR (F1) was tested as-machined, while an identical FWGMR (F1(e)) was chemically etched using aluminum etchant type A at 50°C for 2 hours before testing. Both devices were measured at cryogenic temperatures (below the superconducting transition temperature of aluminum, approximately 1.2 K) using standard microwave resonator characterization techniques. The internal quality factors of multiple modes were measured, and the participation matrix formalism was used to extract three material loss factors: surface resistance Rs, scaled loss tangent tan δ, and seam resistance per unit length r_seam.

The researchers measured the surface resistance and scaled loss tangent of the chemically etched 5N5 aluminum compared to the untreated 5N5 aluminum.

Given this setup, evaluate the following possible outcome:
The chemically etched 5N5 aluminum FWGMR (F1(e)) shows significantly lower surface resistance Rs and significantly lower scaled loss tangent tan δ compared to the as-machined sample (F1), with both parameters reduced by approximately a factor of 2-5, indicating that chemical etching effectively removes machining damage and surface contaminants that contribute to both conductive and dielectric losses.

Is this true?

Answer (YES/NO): NO